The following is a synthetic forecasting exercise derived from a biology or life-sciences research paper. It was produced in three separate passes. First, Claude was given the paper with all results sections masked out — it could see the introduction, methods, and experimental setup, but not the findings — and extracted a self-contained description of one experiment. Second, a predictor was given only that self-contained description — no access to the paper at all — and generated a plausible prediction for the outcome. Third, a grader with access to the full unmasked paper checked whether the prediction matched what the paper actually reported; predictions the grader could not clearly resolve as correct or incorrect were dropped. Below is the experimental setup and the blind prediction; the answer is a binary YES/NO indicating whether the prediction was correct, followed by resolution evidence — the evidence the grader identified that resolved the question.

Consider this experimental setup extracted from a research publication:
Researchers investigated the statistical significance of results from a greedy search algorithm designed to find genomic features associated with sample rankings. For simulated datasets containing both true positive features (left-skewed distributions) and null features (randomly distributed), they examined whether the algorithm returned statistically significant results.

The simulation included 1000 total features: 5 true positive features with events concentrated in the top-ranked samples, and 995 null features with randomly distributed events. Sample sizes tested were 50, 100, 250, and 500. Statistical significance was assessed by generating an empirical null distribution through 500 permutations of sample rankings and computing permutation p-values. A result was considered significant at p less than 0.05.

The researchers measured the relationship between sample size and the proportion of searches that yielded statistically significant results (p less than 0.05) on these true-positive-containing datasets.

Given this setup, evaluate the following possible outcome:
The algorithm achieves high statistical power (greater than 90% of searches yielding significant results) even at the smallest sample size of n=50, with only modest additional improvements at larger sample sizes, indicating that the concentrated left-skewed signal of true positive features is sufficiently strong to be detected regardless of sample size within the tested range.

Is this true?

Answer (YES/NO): NO